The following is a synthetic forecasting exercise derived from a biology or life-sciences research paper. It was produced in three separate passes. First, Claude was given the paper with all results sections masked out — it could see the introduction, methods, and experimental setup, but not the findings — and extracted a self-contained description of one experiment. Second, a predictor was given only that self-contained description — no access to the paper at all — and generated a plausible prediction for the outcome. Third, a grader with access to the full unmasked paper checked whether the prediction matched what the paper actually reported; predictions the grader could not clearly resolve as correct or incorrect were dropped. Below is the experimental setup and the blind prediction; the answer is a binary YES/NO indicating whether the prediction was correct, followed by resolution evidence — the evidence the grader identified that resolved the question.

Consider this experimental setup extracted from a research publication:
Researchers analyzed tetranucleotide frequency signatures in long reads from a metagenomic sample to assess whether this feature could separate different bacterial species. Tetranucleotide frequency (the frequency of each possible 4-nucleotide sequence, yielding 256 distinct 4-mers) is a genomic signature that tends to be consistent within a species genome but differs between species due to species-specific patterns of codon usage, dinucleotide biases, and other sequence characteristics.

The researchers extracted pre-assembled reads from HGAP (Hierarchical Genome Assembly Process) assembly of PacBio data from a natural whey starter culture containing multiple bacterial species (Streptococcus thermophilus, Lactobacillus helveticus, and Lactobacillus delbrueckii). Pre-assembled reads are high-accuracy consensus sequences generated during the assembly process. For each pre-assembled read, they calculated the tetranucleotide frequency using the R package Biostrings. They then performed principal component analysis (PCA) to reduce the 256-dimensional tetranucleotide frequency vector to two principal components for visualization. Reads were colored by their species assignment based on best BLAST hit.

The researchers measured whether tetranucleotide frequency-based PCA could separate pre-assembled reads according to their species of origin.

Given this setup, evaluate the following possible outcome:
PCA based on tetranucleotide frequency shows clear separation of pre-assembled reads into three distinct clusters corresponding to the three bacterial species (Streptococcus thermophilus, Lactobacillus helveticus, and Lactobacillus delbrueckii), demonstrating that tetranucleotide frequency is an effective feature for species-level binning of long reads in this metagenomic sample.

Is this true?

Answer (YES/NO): NO